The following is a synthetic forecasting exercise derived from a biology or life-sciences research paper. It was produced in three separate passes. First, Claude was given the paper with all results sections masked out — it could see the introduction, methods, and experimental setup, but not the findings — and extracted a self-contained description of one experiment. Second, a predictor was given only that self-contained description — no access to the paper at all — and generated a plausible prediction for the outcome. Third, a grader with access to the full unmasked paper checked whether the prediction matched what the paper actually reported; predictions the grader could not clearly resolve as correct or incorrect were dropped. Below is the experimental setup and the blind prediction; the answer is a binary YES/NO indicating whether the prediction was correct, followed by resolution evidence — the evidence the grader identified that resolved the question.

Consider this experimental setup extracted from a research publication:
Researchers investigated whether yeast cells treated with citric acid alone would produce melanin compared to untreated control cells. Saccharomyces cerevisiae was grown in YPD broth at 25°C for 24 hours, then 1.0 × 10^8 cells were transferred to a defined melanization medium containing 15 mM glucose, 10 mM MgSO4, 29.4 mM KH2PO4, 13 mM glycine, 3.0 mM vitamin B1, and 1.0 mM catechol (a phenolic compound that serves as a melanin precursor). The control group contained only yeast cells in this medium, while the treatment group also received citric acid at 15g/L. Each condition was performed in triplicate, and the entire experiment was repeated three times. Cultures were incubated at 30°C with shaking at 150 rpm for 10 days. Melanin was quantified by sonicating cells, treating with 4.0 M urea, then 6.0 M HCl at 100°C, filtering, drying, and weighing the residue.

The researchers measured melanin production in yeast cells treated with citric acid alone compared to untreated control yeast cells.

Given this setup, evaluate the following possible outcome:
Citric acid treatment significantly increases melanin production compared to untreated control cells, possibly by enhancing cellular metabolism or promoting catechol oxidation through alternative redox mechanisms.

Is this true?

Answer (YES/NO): NO